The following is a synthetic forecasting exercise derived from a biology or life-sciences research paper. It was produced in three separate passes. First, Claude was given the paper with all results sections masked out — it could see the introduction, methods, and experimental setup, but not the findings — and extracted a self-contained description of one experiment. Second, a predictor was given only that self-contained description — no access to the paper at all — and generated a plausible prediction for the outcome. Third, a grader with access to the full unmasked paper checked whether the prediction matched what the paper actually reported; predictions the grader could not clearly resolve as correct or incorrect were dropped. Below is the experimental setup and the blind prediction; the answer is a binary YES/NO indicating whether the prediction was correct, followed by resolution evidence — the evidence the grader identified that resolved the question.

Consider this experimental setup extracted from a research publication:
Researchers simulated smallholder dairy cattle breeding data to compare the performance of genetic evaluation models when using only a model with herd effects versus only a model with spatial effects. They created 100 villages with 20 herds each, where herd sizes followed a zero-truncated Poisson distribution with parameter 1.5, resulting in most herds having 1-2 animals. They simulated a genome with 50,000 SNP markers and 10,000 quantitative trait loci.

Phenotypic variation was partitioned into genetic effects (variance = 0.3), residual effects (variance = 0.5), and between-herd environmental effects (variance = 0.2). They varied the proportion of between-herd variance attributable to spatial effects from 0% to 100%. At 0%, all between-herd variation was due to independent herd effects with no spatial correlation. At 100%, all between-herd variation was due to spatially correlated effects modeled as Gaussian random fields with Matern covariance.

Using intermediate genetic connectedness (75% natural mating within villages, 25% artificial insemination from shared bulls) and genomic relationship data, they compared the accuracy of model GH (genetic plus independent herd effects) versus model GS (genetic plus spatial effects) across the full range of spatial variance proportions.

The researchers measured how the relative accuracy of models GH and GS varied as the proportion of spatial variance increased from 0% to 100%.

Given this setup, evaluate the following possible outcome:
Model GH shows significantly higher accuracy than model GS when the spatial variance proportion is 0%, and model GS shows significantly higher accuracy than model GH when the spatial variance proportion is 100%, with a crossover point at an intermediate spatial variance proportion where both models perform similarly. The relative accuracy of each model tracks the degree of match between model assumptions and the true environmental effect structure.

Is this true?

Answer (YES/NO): YES